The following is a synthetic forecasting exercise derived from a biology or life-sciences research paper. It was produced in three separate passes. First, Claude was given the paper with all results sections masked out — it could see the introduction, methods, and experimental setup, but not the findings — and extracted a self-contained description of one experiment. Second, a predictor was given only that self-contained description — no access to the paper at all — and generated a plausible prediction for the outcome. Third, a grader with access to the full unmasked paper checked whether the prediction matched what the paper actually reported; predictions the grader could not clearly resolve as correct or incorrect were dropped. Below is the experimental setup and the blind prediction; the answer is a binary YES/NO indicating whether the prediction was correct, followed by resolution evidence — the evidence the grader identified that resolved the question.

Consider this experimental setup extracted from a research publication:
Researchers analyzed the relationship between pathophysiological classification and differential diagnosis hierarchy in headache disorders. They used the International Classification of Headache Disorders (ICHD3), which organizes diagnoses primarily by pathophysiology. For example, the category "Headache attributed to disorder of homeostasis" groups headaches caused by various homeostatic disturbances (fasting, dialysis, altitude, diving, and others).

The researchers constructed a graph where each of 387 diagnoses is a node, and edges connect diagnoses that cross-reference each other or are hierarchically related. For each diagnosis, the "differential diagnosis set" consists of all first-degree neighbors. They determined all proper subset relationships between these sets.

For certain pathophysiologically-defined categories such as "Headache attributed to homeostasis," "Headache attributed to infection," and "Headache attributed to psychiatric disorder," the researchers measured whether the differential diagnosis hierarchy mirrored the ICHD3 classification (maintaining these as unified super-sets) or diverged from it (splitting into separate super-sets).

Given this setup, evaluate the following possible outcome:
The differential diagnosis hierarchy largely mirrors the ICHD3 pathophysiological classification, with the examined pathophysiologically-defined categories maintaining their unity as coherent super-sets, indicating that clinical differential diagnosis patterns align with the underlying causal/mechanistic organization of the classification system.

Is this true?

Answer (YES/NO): YES